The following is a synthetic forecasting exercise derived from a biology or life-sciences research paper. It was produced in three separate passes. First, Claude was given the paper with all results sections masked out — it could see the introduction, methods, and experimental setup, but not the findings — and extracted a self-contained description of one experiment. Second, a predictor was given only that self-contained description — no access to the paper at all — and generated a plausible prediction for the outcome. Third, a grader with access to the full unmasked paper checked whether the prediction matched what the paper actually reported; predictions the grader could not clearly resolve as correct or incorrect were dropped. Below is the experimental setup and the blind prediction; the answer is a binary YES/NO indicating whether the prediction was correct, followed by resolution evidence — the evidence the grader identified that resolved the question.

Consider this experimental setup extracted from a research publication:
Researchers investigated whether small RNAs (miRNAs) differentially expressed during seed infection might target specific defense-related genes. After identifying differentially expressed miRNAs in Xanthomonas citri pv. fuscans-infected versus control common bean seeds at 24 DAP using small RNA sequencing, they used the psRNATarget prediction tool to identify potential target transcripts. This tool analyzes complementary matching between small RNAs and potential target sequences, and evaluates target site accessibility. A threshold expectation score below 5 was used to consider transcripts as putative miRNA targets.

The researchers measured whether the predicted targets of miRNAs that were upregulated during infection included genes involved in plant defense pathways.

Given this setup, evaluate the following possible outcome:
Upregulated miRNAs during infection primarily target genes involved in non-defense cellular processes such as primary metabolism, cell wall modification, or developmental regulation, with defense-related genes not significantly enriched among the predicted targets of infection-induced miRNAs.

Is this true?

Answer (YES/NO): NO